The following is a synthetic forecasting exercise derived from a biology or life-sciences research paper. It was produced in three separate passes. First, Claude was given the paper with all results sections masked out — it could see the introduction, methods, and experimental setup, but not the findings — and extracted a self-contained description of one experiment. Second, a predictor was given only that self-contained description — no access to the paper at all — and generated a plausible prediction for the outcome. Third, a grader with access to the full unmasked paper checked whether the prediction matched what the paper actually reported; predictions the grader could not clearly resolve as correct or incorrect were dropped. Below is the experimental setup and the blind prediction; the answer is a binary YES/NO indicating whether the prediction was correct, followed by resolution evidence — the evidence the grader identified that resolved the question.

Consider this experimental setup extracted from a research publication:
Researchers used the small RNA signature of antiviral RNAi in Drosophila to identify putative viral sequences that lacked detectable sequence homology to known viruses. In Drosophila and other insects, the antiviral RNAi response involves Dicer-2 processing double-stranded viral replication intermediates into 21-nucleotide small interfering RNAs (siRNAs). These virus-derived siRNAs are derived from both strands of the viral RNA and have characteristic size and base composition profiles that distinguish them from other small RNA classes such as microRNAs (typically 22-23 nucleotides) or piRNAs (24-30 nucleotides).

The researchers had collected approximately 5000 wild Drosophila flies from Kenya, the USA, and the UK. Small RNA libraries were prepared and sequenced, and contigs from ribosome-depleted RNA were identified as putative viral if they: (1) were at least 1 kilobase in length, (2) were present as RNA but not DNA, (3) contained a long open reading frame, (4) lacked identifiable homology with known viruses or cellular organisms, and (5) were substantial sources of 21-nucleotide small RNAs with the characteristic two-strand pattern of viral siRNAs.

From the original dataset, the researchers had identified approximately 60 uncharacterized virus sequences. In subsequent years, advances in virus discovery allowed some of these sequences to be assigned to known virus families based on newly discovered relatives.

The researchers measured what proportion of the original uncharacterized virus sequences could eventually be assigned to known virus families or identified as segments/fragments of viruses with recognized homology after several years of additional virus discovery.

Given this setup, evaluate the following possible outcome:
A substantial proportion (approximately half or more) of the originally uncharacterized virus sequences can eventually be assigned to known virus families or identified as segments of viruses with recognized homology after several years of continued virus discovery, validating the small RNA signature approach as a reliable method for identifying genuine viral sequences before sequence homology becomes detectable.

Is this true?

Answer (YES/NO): YES